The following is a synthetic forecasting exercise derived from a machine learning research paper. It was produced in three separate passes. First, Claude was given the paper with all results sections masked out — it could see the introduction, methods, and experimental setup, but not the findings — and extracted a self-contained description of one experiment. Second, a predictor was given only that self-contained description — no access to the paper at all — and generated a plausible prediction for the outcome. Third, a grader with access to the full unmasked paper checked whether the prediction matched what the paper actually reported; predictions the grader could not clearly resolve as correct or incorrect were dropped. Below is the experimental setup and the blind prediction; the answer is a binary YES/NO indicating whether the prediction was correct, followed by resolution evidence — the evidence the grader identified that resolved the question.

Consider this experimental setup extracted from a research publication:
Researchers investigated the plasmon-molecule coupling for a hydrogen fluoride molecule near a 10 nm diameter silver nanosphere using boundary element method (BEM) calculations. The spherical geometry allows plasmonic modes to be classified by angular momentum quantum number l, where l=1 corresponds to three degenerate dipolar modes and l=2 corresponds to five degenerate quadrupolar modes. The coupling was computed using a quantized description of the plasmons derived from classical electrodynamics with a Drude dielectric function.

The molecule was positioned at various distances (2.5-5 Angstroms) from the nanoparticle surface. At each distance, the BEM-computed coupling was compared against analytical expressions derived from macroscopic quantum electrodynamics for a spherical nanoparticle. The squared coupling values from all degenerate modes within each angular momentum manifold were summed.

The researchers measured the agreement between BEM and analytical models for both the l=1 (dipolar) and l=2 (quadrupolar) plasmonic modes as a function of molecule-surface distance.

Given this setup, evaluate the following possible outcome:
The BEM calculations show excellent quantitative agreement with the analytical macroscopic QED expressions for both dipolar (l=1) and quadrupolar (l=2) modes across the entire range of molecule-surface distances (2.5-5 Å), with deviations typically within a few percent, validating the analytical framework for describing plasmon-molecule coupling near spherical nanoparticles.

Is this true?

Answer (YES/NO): NO